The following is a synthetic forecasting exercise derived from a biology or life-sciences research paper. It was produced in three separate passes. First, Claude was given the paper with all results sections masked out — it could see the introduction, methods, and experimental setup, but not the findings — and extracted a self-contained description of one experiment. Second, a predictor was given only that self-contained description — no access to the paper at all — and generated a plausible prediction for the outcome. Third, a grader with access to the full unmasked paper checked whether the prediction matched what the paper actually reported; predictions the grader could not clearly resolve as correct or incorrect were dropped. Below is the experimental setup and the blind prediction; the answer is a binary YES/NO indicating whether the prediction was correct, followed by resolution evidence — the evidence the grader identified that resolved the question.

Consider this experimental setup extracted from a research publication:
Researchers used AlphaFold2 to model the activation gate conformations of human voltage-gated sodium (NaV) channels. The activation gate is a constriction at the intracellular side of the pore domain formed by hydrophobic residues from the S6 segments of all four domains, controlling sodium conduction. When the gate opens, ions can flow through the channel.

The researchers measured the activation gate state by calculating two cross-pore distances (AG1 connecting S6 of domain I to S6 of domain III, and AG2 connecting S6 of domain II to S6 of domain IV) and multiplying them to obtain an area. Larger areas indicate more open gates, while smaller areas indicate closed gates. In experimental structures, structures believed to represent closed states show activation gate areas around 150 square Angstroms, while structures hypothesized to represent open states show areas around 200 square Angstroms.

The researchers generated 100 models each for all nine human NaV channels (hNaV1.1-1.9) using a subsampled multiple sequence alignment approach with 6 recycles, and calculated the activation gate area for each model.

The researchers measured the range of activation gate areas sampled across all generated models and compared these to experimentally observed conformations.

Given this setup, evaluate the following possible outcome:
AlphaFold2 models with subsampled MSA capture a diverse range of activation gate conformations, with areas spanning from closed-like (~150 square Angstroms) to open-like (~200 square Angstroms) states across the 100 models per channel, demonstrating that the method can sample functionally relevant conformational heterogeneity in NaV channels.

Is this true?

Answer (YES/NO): YES